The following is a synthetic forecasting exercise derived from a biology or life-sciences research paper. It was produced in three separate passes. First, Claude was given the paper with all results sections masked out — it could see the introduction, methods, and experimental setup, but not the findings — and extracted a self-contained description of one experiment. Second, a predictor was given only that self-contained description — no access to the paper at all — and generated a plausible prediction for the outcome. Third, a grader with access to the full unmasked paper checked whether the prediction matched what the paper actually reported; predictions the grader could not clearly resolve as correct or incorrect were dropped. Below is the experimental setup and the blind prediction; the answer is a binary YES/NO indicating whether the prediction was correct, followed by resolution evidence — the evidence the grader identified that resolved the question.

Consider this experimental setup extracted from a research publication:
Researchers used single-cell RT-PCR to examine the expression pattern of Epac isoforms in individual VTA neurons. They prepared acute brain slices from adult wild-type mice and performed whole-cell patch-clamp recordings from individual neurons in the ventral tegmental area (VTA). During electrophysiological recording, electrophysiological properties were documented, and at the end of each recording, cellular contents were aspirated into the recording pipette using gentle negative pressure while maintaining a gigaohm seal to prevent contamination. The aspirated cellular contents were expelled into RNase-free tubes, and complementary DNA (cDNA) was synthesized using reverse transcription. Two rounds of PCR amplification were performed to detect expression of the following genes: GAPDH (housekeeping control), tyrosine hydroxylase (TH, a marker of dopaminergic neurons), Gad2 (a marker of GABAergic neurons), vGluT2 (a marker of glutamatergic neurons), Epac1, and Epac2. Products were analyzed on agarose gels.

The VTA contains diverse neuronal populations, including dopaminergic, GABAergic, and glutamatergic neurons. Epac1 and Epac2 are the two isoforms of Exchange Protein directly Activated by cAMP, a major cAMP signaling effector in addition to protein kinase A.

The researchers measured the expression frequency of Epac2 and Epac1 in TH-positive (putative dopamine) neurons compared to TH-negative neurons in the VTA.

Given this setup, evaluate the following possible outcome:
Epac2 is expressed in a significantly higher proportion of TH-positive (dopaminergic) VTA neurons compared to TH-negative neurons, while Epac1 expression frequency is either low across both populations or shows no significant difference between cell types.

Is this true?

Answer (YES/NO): NO